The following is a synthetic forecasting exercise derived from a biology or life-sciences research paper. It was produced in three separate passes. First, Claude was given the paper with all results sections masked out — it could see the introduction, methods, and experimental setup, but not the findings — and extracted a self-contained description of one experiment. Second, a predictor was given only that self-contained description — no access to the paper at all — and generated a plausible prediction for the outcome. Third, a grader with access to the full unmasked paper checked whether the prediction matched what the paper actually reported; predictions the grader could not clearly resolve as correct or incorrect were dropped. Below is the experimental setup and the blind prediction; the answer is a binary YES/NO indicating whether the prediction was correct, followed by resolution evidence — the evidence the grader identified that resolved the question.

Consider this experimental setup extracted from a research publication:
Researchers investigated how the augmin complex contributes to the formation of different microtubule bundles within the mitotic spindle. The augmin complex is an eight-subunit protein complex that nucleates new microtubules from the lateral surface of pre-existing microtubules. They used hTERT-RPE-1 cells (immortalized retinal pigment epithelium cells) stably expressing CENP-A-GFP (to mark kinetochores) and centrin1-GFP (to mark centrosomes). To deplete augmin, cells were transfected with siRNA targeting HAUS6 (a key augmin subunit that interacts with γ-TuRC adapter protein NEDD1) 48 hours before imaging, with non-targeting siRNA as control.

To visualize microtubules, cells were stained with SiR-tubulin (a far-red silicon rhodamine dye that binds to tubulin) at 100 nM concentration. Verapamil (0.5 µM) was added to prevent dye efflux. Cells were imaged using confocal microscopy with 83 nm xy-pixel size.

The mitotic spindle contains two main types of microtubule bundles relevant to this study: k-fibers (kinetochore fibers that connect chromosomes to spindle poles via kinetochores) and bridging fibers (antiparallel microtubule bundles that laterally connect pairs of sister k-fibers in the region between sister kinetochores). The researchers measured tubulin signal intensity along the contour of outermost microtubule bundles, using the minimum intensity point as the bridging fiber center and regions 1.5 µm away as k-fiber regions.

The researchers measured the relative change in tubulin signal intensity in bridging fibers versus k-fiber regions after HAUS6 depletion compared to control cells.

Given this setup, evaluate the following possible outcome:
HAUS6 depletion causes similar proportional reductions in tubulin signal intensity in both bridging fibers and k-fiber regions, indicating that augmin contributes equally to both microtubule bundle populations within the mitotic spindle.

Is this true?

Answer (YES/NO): NO